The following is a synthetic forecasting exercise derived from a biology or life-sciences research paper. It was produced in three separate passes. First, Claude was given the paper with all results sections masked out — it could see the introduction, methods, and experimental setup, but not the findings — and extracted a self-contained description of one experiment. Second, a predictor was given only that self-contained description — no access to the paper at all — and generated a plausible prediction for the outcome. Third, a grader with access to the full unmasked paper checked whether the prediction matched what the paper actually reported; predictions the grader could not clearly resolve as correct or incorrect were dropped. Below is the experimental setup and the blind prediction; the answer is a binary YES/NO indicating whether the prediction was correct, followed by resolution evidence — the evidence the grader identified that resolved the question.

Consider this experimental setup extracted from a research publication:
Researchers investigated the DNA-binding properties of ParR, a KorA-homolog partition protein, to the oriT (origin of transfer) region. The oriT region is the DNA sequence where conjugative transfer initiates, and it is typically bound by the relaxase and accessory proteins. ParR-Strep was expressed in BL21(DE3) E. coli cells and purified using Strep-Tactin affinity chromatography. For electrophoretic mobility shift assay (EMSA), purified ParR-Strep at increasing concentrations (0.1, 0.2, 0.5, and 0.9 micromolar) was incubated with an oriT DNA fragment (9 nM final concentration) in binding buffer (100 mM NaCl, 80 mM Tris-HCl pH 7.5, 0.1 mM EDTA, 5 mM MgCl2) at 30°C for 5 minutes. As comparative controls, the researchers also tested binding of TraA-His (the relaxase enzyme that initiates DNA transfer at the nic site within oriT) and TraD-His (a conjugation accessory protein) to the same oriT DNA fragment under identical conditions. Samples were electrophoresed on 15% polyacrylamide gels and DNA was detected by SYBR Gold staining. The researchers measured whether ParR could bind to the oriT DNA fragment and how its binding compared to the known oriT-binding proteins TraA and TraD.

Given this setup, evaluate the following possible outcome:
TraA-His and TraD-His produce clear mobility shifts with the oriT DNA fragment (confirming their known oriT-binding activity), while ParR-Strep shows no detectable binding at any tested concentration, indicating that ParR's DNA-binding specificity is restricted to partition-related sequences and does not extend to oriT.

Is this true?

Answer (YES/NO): NO